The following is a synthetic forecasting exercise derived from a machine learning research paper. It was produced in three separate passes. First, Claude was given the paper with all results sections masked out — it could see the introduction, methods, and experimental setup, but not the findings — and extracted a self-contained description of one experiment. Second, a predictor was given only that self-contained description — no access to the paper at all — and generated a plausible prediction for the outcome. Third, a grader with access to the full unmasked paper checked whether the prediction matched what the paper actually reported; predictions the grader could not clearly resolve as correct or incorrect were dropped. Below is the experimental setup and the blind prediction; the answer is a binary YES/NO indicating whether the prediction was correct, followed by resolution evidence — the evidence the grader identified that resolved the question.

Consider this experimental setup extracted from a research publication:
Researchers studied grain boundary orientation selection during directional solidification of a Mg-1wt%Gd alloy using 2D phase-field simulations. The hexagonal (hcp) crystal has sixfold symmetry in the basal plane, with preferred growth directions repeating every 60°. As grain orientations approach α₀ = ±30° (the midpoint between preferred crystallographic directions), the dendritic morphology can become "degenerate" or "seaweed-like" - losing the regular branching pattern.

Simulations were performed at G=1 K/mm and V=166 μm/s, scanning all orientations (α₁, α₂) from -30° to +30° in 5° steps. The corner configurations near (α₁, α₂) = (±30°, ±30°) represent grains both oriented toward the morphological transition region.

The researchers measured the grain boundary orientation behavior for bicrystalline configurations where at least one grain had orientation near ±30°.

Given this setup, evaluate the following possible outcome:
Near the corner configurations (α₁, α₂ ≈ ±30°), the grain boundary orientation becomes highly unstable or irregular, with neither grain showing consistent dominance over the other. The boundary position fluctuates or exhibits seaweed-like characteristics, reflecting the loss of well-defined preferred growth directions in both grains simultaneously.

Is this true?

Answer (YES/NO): YES